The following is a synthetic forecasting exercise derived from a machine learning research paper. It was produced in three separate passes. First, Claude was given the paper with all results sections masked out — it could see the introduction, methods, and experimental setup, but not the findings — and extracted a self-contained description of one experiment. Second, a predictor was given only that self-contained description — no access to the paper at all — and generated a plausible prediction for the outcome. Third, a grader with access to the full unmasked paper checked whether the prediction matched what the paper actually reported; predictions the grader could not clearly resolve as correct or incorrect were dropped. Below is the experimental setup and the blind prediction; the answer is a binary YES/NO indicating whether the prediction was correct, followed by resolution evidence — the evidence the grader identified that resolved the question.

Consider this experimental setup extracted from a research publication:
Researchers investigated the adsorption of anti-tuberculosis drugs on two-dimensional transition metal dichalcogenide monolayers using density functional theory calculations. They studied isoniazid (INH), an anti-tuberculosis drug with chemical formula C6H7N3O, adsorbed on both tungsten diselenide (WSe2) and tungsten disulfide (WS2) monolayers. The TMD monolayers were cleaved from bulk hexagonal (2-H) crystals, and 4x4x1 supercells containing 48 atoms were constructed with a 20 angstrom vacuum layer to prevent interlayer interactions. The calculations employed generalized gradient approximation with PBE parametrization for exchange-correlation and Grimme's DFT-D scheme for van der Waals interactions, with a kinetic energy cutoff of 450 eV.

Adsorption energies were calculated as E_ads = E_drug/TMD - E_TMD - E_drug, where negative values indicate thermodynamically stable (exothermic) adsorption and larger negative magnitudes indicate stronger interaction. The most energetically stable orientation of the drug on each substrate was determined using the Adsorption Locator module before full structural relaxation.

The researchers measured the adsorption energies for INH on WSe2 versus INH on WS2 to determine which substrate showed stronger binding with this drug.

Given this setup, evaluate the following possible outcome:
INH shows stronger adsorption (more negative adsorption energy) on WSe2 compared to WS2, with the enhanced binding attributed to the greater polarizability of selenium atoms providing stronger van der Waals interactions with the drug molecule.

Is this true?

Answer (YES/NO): YES